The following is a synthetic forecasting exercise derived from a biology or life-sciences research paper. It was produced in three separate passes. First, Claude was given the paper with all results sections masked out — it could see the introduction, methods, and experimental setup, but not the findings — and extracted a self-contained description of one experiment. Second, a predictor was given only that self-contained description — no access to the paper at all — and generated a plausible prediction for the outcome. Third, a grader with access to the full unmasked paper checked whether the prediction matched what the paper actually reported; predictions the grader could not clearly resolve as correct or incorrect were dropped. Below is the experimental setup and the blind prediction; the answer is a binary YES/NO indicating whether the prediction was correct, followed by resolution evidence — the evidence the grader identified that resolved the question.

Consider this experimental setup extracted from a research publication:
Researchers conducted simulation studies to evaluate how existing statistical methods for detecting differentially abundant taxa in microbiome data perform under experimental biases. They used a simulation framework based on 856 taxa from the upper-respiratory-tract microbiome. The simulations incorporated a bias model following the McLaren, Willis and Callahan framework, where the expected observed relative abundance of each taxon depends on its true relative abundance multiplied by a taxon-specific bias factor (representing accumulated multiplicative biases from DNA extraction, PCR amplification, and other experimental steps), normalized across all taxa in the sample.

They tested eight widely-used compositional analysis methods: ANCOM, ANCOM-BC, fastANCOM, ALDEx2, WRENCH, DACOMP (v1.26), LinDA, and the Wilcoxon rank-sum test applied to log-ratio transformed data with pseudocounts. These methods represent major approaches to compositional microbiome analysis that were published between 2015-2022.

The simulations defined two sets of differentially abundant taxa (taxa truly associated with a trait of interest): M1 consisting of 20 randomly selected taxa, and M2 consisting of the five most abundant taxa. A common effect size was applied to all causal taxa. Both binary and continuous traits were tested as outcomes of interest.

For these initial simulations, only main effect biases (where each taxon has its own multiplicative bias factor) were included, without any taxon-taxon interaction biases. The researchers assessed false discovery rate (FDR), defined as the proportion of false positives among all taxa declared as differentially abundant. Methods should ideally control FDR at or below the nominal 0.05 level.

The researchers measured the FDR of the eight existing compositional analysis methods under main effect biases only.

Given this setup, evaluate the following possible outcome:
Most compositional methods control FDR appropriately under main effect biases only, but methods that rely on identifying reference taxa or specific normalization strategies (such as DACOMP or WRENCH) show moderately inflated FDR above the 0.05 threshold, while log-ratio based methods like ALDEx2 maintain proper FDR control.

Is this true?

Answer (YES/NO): NO